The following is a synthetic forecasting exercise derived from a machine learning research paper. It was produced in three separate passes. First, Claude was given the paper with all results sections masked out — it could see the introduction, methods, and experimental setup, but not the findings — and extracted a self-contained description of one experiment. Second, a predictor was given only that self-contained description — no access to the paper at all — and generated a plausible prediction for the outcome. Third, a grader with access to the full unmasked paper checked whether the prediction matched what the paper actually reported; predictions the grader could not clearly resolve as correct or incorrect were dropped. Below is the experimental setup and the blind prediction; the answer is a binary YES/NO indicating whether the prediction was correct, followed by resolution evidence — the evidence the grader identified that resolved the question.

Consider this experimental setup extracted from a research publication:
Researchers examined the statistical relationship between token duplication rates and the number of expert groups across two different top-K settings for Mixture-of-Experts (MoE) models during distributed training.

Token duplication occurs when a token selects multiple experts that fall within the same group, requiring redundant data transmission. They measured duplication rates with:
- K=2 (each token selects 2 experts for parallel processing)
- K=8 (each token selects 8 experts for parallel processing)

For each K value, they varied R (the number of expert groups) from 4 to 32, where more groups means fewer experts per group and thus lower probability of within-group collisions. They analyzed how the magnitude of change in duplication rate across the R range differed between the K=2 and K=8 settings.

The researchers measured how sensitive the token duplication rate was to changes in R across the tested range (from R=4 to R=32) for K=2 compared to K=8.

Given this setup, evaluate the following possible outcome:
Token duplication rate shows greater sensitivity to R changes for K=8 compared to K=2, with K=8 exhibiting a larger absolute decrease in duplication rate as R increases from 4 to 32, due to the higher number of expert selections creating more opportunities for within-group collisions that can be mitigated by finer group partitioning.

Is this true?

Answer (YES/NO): YES